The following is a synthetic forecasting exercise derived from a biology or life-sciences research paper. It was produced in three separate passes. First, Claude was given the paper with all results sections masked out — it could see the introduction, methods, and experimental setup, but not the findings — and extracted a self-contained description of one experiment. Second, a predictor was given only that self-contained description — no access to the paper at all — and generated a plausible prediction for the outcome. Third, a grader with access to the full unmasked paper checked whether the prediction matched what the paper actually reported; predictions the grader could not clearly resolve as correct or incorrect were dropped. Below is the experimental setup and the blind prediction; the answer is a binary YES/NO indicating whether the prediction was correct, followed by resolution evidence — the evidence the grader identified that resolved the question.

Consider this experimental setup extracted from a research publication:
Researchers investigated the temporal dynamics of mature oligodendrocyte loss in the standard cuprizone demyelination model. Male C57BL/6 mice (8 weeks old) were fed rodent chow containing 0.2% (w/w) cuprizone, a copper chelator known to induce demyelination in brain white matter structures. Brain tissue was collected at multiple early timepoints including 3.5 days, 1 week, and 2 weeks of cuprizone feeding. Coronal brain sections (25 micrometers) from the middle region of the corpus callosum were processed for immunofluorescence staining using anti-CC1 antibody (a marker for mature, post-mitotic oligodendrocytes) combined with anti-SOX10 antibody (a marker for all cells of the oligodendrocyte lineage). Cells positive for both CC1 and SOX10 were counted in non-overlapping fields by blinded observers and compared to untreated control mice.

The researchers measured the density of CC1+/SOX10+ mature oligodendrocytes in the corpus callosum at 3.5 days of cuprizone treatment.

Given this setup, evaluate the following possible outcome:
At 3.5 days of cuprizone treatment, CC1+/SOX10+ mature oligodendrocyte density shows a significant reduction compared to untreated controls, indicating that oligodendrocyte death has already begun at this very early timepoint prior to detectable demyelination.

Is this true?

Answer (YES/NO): YES